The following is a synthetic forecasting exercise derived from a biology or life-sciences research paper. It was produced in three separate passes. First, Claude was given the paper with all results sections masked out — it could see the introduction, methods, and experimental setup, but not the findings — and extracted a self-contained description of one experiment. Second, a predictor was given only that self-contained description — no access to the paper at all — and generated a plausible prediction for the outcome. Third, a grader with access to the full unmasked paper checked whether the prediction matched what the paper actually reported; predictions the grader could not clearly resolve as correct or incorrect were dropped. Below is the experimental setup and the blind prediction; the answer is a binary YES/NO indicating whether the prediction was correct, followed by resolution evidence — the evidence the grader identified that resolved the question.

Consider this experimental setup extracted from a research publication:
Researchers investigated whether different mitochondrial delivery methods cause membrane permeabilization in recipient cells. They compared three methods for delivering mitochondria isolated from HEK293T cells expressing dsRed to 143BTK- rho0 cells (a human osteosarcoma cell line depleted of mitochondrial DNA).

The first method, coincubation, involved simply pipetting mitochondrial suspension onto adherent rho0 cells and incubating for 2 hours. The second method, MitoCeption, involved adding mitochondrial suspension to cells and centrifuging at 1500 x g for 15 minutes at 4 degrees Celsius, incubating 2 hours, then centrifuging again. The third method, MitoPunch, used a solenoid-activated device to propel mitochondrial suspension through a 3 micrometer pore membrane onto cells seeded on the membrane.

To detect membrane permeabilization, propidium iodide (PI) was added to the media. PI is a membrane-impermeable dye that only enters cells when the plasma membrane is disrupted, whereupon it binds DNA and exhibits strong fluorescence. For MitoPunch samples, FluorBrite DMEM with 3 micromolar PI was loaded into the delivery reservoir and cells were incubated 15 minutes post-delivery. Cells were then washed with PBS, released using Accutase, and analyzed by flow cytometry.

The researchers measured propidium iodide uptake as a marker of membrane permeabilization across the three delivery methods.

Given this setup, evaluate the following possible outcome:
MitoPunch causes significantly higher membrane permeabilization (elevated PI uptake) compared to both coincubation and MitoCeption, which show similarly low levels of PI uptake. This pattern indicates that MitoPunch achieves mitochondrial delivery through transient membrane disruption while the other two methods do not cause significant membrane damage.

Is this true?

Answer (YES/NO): NO